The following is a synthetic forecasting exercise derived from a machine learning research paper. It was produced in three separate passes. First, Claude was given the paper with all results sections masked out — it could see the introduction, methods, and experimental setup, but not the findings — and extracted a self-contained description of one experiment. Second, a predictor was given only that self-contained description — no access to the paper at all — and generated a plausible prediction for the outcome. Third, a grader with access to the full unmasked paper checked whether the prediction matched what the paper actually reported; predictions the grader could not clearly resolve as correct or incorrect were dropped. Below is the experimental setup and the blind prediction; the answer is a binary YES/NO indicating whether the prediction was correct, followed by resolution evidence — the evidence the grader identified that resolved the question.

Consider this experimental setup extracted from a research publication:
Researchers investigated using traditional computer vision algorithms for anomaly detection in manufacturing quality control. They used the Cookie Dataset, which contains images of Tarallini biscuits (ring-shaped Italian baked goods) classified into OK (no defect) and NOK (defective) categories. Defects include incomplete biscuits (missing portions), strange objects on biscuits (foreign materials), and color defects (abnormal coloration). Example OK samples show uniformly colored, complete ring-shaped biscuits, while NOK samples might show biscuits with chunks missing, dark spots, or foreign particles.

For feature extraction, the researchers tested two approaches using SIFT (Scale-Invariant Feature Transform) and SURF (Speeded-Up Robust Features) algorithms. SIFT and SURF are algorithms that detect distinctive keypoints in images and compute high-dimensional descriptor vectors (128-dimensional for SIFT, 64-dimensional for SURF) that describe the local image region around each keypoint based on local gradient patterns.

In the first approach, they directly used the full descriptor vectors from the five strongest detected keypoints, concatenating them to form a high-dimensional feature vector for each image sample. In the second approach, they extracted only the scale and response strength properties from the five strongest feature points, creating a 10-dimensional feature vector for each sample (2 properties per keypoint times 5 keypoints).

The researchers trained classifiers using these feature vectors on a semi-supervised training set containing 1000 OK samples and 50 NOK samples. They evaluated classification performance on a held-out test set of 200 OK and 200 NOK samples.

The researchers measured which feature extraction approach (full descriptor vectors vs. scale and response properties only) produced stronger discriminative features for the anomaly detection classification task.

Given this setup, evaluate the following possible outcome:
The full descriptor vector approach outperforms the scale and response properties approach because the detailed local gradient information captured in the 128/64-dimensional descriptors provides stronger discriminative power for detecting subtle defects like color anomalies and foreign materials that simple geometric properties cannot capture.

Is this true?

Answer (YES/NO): NO